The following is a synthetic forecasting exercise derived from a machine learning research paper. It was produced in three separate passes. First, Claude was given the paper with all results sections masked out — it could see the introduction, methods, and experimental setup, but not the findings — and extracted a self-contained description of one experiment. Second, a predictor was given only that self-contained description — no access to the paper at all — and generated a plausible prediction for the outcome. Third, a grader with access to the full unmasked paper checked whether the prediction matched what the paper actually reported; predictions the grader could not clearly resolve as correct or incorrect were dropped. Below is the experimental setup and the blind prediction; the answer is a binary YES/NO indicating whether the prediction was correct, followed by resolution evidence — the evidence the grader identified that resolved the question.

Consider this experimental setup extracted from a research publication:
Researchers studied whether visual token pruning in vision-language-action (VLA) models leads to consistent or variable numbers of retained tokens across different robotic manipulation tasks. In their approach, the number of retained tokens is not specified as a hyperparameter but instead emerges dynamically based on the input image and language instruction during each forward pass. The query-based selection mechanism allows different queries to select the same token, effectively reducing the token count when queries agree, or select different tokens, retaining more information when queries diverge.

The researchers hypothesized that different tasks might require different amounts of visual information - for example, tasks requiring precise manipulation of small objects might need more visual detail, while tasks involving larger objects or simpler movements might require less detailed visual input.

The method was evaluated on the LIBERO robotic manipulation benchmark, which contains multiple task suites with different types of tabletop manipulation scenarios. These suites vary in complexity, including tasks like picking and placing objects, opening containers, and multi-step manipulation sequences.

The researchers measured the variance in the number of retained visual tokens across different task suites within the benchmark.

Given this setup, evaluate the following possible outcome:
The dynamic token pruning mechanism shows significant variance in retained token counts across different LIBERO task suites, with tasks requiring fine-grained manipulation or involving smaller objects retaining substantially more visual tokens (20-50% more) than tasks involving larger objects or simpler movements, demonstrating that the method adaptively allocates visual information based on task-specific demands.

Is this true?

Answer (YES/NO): NO